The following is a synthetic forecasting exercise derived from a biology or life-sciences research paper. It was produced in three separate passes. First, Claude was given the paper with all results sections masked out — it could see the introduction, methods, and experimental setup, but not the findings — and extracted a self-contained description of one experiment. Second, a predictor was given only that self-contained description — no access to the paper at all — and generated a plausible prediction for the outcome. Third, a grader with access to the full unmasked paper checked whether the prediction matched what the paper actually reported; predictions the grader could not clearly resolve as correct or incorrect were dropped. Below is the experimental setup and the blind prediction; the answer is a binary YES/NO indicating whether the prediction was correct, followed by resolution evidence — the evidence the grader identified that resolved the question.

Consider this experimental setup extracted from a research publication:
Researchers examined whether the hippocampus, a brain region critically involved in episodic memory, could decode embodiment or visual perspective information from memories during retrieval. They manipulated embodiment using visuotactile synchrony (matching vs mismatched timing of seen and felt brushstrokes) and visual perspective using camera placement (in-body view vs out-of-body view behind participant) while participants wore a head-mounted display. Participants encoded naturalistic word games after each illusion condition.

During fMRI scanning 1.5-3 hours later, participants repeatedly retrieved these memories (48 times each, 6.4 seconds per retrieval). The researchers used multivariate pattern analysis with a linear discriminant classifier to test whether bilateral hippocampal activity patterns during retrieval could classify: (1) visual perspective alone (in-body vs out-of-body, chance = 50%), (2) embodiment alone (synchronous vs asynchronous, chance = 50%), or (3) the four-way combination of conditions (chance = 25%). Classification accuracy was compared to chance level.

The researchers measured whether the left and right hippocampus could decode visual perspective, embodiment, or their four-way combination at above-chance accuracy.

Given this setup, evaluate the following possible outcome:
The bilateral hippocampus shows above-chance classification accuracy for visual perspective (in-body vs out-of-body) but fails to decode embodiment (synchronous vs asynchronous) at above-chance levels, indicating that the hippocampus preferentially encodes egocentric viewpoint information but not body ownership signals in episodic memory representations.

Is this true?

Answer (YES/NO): NO